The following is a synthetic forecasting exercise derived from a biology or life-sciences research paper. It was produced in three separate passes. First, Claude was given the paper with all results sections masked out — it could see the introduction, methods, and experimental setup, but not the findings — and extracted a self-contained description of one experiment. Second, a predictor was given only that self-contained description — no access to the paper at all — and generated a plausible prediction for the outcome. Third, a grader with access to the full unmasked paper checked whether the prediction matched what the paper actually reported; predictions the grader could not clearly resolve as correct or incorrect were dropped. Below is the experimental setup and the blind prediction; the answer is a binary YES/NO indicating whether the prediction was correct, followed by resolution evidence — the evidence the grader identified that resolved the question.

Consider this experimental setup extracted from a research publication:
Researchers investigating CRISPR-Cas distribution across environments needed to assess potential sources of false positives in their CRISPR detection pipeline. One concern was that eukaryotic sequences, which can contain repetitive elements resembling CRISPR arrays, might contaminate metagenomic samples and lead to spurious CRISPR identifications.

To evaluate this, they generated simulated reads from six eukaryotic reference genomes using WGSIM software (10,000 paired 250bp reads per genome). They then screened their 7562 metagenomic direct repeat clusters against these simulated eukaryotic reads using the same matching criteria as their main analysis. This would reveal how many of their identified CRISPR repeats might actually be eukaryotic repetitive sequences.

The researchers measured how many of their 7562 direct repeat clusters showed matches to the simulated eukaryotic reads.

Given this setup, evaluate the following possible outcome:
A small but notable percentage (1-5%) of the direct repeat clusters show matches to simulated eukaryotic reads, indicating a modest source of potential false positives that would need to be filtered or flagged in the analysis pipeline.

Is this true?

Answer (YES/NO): YES